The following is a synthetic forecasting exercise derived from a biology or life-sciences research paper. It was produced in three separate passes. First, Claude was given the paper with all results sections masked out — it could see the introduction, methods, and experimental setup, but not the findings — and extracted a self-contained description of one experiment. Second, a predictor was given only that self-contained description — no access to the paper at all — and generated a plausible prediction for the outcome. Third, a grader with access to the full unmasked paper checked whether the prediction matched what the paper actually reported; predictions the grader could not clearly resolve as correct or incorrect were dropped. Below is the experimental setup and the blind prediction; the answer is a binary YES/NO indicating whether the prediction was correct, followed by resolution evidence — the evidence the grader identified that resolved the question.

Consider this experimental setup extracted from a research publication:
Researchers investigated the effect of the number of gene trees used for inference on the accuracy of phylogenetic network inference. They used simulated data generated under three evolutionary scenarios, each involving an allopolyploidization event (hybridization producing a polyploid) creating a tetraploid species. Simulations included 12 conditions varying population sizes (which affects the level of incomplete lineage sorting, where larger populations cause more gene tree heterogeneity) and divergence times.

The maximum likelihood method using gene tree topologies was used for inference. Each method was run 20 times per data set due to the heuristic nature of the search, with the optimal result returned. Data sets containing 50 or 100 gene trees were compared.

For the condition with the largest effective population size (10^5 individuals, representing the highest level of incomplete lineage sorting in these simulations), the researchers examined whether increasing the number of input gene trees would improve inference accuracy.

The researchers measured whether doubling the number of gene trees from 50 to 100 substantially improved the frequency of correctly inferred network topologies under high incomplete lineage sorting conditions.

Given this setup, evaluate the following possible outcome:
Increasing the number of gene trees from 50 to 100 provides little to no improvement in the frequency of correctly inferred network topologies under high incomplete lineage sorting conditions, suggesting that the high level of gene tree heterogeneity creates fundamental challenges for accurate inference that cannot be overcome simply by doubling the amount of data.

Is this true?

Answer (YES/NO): YES